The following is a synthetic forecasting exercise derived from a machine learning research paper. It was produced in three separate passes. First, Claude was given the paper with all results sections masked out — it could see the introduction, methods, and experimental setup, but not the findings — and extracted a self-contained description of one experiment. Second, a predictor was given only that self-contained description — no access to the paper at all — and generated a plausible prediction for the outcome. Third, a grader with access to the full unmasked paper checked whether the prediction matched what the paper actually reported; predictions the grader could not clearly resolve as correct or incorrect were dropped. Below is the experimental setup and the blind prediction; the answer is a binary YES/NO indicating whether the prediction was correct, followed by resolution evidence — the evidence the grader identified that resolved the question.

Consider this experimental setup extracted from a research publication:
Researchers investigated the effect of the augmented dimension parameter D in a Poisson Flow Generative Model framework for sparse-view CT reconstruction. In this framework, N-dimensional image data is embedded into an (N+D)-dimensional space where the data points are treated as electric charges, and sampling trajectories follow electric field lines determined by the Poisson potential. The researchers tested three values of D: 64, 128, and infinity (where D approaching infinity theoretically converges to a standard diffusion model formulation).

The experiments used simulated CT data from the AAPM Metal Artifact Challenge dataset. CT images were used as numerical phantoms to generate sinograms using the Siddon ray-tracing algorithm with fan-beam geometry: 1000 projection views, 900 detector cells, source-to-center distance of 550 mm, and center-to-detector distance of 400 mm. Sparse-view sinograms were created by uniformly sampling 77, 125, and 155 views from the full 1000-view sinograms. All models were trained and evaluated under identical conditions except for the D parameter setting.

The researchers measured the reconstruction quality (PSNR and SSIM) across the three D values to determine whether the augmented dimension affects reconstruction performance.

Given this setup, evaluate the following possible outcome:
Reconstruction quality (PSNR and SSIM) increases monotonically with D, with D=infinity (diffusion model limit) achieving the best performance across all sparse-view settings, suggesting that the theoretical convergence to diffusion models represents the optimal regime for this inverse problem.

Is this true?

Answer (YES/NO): NO